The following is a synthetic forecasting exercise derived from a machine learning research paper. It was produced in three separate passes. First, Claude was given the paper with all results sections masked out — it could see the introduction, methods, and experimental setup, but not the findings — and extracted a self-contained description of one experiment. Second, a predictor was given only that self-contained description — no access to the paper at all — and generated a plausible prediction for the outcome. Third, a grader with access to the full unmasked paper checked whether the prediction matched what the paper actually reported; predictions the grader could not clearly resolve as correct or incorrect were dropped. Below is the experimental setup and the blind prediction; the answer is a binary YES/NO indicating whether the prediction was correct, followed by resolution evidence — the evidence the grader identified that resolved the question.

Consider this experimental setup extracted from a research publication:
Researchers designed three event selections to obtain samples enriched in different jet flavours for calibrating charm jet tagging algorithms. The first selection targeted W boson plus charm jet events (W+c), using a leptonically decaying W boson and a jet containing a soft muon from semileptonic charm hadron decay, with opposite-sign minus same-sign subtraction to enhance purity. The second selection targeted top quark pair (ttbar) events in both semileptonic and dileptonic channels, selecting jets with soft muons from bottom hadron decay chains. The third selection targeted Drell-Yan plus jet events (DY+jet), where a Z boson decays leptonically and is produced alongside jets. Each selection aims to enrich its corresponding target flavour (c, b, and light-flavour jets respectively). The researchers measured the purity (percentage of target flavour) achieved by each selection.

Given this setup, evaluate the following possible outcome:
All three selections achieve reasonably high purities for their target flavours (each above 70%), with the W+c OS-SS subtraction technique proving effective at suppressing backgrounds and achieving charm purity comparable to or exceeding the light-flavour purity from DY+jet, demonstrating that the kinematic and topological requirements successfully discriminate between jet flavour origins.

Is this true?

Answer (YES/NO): YES